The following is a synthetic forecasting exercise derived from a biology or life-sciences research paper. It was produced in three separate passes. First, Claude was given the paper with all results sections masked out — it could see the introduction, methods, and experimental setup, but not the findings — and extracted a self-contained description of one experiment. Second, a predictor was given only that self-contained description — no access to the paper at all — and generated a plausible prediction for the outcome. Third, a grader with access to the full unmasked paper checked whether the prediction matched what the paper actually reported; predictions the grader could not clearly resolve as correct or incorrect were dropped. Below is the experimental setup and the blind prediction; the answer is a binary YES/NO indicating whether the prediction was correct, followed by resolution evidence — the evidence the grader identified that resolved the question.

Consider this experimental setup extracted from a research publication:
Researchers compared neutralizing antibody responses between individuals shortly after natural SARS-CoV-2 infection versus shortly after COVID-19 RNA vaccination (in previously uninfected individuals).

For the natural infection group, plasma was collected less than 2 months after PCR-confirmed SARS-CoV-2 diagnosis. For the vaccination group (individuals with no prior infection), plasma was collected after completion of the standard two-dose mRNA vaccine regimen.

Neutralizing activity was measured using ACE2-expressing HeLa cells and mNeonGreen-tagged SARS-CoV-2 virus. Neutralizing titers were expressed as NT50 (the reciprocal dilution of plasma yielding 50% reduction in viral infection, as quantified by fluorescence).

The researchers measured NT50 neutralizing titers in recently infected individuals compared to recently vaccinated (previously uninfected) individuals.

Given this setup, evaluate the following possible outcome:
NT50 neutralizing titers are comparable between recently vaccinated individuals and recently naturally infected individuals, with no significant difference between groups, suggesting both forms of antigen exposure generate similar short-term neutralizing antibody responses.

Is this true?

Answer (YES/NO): NO